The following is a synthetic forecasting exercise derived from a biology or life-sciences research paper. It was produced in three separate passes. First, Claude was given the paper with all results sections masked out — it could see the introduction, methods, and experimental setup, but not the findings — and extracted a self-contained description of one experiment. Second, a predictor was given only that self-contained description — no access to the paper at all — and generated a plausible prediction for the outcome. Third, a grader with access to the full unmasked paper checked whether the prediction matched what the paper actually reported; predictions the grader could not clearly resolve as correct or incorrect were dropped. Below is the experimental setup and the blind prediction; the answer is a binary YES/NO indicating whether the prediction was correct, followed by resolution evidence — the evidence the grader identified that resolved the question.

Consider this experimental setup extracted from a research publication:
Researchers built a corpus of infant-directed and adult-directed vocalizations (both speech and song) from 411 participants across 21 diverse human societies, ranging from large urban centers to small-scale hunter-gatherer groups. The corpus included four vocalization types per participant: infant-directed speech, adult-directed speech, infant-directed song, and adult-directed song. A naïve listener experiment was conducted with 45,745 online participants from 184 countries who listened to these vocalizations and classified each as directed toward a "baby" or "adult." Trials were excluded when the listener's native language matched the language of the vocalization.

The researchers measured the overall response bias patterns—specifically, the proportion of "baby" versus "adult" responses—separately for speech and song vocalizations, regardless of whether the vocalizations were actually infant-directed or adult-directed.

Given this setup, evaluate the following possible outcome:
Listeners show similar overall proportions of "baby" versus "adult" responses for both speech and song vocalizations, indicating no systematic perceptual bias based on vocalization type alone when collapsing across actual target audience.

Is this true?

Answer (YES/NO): NO